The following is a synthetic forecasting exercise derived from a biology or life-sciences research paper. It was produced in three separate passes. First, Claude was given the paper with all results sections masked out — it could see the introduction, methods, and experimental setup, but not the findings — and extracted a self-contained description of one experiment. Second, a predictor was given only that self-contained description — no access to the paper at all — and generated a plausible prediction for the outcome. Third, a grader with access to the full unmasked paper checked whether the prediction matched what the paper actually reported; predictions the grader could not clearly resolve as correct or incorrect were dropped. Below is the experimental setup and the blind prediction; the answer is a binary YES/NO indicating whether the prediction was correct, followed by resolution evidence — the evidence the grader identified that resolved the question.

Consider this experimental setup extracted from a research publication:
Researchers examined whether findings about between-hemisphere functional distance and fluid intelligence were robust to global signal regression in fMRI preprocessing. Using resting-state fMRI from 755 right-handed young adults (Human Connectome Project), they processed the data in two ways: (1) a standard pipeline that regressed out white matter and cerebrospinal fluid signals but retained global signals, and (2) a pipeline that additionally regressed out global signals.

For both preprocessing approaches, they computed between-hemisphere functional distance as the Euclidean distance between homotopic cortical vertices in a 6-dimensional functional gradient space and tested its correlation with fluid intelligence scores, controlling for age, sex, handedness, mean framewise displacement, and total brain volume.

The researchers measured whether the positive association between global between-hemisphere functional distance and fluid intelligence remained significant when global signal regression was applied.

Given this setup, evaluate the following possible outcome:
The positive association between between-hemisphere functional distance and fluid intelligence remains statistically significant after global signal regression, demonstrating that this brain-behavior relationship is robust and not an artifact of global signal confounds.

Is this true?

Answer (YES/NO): YES